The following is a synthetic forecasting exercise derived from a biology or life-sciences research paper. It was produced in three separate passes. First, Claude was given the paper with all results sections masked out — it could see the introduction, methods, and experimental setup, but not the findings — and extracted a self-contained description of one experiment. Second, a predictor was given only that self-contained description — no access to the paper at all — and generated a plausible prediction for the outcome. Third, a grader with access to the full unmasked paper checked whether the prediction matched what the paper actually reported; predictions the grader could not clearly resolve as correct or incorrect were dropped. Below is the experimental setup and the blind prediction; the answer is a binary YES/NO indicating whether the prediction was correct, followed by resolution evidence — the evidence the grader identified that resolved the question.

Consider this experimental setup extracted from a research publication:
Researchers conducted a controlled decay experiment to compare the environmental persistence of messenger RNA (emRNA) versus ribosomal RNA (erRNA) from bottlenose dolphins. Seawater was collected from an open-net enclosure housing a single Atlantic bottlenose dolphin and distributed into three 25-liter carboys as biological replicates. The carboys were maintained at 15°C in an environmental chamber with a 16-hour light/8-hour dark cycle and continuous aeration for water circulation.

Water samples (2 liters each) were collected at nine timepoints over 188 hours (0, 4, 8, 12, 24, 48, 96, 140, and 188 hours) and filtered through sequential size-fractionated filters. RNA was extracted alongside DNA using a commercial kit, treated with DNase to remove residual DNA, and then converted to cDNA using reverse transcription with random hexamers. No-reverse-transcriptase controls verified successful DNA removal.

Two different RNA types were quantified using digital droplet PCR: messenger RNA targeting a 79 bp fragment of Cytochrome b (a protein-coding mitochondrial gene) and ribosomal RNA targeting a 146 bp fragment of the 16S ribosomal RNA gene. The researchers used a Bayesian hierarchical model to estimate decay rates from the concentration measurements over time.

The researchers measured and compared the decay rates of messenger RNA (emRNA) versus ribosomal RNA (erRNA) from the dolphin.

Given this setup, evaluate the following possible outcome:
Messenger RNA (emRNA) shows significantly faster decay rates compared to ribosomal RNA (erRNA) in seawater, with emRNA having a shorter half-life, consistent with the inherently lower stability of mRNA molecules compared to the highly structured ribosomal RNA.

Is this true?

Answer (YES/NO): YES